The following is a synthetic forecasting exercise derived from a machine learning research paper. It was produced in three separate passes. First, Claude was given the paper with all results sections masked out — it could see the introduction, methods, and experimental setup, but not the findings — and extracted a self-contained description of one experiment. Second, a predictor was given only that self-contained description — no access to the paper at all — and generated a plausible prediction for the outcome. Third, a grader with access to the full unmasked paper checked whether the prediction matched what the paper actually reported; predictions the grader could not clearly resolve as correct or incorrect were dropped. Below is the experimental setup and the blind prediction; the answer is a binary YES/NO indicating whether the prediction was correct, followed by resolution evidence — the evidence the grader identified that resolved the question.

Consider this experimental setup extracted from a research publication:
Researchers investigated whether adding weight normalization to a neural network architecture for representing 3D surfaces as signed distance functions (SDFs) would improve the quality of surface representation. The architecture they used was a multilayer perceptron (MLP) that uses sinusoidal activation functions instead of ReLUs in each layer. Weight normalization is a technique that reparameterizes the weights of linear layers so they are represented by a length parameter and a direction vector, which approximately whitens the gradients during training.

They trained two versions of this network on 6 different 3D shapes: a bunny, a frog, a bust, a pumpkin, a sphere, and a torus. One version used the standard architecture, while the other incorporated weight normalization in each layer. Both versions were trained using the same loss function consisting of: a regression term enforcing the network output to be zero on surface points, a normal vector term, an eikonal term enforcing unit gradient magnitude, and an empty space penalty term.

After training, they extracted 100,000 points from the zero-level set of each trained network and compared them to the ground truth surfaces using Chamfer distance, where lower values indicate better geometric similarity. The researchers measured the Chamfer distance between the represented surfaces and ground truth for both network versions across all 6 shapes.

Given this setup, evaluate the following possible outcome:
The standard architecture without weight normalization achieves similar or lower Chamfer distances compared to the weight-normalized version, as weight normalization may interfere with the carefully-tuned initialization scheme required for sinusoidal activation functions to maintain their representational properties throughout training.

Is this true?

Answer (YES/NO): NO